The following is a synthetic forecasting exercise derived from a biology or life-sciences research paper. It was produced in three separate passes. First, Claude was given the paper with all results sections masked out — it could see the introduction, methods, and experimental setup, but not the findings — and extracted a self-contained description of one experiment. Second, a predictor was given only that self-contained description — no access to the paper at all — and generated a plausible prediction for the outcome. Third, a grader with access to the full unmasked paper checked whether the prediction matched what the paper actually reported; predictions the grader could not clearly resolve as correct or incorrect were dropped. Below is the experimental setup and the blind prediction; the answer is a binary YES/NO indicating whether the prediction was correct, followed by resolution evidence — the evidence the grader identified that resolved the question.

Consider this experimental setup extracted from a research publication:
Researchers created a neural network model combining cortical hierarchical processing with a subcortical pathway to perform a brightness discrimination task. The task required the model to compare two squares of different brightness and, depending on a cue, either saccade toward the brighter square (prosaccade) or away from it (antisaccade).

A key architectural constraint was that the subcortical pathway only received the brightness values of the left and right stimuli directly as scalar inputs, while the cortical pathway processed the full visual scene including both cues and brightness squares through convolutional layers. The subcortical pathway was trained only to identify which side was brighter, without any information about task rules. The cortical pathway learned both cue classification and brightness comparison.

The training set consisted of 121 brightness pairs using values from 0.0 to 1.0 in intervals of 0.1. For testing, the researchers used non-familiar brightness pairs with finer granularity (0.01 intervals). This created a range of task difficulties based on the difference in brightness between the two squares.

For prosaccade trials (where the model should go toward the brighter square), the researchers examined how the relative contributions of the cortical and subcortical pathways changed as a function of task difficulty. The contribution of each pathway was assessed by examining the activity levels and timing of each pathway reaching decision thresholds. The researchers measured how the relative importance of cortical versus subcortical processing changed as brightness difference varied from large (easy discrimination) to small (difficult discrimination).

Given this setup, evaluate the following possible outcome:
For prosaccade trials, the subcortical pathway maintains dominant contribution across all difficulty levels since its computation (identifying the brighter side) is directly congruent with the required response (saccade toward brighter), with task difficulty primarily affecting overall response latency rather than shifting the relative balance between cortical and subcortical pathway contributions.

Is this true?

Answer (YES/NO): NO